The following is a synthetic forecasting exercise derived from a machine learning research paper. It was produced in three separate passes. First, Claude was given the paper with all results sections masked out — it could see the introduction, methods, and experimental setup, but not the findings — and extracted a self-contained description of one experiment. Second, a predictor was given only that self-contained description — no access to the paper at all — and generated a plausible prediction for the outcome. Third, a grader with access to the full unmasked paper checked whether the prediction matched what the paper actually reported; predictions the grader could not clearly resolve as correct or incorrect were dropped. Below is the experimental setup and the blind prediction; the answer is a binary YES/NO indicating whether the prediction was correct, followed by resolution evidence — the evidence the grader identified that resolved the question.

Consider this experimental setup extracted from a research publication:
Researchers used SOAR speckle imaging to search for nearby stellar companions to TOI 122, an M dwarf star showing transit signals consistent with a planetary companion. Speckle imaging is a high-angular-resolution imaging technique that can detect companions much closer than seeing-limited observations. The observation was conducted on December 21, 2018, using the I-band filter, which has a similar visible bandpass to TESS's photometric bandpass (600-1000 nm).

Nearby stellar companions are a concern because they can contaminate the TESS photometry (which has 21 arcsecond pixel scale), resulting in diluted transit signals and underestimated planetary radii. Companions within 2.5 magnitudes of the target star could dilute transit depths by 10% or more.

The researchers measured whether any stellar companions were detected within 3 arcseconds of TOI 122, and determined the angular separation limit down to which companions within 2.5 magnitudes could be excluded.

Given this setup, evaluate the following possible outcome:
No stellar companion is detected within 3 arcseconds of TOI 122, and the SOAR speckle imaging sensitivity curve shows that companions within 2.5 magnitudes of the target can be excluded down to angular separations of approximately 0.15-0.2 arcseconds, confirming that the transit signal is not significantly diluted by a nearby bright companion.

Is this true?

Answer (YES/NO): NO